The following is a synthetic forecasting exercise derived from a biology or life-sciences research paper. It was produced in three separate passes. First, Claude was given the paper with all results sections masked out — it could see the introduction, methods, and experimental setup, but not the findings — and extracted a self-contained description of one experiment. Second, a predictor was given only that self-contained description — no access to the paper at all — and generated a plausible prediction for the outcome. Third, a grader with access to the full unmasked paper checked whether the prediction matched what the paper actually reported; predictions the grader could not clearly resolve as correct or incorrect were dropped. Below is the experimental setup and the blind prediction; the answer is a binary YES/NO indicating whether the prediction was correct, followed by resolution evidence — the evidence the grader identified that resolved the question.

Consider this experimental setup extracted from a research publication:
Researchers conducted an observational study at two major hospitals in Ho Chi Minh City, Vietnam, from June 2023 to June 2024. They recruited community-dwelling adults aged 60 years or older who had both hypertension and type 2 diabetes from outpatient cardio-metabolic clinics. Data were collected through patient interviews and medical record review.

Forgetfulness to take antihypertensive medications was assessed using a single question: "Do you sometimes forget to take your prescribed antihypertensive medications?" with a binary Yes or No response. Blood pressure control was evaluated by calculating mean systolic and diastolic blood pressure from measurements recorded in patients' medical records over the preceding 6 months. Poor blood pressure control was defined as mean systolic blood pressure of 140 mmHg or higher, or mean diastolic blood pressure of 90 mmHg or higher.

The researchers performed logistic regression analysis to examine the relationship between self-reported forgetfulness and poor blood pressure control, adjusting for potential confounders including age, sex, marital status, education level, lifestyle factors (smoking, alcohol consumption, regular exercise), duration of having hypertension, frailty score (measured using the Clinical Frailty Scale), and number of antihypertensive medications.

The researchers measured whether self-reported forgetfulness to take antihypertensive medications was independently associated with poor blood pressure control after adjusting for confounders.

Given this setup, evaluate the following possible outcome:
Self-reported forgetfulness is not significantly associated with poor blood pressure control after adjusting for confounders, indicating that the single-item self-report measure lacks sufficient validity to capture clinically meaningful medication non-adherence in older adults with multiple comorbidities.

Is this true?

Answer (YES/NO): NO